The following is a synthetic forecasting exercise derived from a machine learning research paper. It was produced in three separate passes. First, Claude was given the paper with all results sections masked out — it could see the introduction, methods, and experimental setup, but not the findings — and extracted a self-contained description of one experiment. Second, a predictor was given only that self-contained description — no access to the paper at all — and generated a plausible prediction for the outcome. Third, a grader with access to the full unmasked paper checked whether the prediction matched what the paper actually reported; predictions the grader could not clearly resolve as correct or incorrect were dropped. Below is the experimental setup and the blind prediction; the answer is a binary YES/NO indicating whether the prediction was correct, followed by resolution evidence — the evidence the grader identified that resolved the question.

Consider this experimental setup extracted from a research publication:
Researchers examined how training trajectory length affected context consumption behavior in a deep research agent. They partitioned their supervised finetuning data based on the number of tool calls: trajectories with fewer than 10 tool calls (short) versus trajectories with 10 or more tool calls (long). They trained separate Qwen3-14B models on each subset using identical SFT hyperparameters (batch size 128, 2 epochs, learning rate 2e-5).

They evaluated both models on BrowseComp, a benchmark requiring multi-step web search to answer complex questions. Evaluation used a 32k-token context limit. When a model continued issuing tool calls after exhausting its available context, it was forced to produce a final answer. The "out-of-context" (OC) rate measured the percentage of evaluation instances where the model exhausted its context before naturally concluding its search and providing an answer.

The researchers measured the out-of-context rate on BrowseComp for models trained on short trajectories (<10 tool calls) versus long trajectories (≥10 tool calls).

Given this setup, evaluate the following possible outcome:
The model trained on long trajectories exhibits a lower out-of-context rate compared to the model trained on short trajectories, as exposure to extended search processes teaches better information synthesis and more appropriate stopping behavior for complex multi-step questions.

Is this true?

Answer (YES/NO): NO